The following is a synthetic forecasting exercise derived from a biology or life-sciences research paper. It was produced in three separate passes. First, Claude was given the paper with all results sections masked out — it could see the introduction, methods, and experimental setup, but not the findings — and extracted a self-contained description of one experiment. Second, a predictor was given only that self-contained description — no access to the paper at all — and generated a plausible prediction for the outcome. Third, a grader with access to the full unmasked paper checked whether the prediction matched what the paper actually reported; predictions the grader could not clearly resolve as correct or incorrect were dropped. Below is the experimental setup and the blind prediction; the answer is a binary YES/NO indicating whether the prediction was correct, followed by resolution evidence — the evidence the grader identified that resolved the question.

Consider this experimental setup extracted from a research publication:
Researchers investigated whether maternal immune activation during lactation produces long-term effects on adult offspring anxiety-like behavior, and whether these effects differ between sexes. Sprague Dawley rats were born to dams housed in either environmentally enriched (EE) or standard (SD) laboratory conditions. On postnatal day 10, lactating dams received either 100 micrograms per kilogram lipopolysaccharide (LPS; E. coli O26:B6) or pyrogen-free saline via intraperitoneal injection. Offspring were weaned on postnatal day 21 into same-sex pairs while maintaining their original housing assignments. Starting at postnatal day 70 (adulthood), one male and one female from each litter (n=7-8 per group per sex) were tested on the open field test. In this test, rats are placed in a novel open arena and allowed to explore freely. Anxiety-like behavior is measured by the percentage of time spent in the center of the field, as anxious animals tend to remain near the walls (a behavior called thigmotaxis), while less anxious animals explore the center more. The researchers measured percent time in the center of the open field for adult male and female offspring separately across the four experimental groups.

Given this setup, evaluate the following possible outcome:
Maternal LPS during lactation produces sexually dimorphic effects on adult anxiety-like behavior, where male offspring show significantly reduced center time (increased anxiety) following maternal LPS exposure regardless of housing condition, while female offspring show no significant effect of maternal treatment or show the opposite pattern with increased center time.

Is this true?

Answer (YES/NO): NO